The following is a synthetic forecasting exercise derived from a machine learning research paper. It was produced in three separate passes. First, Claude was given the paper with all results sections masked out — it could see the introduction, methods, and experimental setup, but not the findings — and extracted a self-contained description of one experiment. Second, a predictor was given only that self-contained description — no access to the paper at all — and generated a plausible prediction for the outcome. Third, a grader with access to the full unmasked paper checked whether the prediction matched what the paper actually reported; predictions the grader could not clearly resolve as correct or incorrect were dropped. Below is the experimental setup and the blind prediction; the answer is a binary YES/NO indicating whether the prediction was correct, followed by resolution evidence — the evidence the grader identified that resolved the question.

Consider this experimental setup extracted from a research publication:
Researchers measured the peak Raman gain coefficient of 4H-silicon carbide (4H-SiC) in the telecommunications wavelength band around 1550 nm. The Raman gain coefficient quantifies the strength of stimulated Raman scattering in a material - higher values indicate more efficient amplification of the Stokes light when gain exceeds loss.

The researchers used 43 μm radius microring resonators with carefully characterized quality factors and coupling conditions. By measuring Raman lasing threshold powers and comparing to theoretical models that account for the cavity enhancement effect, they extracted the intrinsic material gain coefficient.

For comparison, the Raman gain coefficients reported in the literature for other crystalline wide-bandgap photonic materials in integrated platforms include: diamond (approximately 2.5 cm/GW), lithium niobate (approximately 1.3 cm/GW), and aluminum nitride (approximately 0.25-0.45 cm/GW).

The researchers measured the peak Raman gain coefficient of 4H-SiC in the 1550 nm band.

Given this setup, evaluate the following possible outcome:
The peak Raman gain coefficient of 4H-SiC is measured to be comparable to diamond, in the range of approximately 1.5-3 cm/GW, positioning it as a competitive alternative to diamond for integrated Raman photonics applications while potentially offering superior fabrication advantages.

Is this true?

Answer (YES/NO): NO